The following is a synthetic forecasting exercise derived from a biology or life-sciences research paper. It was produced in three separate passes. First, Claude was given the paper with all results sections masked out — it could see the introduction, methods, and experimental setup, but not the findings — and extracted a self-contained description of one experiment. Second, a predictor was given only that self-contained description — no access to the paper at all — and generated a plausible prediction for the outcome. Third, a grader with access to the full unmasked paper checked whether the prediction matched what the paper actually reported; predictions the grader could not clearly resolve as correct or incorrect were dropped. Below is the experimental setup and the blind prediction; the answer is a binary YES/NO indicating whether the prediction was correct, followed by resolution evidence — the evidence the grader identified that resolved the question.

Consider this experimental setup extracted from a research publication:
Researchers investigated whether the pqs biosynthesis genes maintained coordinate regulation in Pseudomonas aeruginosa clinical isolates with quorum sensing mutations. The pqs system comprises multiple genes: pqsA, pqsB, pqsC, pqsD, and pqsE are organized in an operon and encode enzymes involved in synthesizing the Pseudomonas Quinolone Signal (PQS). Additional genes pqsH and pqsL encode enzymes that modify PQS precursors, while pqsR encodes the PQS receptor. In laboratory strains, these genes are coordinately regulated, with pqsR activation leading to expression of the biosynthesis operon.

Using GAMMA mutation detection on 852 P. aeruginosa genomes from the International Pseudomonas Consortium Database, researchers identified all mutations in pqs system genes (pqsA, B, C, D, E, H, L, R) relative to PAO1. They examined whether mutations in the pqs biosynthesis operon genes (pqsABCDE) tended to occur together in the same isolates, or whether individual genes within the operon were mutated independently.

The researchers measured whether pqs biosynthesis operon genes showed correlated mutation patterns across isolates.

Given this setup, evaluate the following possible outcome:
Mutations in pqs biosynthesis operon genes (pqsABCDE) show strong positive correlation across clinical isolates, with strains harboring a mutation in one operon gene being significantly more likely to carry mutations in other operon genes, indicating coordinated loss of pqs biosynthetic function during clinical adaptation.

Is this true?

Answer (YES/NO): NO